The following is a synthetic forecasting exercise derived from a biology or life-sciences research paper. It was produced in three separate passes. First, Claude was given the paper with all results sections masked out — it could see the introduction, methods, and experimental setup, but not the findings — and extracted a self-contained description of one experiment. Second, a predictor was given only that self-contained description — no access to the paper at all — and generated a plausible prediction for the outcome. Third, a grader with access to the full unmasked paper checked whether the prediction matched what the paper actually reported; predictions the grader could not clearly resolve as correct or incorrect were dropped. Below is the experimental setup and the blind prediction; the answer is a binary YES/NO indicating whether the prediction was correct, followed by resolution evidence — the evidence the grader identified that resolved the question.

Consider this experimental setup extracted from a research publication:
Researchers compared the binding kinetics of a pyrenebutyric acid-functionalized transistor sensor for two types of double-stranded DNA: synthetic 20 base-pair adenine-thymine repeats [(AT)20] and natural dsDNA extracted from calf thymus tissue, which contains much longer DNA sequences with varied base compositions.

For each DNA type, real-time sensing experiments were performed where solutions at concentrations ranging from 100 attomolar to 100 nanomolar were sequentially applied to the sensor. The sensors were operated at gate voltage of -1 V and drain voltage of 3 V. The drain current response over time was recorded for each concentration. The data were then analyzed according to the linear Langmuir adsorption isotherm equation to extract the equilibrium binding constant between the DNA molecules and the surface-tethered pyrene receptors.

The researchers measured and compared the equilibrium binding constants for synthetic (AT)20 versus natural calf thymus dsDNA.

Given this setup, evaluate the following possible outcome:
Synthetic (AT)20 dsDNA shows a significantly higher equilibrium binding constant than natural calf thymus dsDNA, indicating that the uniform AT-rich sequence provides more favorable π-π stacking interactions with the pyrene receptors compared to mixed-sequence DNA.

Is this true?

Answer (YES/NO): NO